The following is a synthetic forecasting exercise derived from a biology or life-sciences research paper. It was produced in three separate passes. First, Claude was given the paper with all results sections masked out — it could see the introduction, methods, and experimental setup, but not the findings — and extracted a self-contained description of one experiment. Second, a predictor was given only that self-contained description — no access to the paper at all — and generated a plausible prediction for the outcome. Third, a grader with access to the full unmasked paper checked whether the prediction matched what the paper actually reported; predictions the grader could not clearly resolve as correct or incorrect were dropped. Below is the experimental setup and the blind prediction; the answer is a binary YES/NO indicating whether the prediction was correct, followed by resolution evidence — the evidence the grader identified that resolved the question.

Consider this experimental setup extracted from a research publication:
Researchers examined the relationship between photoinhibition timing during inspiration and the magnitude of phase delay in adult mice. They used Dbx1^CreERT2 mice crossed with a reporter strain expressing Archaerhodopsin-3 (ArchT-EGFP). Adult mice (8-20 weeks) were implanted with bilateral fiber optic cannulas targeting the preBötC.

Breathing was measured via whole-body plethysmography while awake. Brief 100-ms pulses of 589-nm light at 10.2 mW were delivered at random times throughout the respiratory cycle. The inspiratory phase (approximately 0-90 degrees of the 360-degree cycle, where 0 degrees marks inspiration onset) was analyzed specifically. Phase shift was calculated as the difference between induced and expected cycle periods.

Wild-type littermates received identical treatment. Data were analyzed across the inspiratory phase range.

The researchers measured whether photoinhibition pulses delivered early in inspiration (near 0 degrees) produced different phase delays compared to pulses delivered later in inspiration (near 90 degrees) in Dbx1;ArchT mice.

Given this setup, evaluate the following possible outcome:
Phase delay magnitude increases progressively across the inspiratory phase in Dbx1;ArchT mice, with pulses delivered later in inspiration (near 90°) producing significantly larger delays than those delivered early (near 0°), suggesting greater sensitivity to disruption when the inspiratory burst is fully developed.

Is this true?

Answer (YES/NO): NO